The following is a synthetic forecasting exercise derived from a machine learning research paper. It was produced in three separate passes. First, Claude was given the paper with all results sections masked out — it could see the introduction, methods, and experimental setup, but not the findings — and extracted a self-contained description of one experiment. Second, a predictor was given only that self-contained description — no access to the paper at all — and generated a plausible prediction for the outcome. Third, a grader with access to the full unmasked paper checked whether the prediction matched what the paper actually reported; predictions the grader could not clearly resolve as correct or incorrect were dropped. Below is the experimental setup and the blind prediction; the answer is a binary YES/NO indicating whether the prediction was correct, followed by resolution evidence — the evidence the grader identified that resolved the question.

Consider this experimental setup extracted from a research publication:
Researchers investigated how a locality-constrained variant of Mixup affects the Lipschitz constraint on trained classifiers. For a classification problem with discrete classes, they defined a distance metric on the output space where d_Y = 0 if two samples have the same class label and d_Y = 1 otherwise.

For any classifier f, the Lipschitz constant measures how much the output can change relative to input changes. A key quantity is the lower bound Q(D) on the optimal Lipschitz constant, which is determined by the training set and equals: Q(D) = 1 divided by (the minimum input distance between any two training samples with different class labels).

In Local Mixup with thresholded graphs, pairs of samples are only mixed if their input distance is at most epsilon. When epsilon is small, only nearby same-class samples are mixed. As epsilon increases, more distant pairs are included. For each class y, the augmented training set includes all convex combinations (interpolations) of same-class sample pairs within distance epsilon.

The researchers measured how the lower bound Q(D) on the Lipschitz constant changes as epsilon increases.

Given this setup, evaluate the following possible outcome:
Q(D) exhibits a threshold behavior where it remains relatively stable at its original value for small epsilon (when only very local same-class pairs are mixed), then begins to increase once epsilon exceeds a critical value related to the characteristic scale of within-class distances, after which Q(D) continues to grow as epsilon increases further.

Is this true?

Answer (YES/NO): NO